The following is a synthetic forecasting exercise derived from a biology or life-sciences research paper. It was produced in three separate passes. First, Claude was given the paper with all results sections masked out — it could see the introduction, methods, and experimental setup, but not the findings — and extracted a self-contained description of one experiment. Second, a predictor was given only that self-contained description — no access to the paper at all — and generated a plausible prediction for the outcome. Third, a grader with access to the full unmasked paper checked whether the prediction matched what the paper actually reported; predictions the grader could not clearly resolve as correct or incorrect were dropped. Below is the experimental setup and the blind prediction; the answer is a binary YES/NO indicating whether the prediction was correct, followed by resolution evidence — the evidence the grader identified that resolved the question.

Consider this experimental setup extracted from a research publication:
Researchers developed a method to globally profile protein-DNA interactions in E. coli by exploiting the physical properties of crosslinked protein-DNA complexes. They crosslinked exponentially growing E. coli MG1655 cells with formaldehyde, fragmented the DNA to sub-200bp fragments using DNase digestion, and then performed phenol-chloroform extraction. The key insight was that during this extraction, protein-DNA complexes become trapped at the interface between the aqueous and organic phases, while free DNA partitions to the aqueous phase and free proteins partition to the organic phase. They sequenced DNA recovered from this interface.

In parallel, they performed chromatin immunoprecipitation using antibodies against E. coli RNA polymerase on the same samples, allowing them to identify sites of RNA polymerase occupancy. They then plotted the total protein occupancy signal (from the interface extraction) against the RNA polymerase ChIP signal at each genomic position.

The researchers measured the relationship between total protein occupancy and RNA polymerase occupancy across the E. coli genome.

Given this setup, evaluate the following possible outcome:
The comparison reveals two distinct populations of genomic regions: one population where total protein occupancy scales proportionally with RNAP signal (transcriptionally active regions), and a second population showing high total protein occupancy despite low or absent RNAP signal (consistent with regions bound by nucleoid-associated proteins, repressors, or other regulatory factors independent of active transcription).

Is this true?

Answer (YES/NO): YES